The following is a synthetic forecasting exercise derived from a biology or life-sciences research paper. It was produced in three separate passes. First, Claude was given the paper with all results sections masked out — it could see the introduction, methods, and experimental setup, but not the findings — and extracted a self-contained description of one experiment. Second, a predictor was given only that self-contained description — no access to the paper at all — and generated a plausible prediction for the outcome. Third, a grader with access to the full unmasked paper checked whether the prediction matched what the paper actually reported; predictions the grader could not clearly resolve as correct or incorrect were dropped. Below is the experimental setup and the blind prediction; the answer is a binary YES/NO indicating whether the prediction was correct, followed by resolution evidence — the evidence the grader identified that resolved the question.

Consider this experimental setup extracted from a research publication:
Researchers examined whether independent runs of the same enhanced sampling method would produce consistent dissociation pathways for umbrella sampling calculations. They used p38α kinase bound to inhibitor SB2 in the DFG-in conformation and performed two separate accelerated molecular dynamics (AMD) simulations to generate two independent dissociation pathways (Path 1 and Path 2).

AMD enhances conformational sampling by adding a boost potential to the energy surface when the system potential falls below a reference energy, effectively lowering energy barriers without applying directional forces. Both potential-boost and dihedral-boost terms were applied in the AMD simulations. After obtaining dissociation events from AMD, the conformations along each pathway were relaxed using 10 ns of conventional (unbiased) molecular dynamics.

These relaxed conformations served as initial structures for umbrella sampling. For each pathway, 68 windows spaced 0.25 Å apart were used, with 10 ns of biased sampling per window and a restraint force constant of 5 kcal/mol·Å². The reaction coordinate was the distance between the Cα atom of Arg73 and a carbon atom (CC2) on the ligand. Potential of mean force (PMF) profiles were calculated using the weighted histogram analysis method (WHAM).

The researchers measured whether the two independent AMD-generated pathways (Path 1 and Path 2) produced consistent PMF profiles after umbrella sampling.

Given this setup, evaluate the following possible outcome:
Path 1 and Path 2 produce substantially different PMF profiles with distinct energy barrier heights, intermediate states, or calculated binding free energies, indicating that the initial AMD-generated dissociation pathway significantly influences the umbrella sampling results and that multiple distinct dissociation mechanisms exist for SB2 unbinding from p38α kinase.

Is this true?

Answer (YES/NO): NO